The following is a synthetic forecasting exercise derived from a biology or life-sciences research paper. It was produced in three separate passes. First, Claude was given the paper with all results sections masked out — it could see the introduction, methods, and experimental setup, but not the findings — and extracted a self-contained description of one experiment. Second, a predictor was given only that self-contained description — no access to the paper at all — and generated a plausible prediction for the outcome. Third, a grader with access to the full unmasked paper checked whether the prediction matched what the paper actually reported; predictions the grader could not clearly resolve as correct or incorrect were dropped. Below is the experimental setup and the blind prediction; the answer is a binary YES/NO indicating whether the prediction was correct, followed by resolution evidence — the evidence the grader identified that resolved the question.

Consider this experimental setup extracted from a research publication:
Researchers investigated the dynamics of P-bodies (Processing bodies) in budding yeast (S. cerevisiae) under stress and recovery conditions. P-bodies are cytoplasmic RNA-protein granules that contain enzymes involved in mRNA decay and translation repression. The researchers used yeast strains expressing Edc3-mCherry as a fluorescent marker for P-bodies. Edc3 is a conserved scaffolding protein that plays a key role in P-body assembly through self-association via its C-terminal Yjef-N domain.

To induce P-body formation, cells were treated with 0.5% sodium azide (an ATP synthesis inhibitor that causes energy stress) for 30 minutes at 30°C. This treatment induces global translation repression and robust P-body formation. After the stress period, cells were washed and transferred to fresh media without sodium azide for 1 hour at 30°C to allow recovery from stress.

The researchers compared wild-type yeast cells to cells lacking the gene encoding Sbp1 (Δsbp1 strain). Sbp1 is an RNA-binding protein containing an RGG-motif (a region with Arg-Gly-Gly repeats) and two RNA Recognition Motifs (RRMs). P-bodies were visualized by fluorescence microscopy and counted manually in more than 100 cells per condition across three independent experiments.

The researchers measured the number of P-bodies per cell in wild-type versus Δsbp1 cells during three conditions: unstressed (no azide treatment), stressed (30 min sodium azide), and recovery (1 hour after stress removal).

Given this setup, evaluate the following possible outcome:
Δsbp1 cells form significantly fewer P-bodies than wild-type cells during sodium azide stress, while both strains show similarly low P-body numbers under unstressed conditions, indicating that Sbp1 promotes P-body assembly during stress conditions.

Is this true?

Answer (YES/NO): NO